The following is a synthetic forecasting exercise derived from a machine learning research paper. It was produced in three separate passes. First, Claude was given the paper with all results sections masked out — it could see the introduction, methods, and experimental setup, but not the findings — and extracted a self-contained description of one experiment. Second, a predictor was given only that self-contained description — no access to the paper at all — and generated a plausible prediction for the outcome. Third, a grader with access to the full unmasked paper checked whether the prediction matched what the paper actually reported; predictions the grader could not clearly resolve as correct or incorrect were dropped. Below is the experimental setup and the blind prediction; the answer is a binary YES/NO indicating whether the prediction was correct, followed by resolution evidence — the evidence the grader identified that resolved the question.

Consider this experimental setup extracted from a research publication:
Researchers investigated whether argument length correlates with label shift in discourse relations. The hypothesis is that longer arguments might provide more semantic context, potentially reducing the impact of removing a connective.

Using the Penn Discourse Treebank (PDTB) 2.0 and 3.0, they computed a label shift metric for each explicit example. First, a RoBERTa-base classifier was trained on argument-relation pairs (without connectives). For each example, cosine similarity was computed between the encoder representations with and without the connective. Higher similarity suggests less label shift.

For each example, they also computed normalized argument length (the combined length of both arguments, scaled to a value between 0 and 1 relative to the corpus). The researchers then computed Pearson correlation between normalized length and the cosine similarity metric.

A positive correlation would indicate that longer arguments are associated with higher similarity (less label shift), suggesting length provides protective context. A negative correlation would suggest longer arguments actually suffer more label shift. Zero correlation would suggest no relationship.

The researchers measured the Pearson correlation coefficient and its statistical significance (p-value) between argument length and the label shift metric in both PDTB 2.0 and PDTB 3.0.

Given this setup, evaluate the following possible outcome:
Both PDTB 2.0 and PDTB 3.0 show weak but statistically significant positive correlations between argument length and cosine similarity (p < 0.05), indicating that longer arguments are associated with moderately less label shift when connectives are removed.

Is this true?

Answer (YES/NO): YES